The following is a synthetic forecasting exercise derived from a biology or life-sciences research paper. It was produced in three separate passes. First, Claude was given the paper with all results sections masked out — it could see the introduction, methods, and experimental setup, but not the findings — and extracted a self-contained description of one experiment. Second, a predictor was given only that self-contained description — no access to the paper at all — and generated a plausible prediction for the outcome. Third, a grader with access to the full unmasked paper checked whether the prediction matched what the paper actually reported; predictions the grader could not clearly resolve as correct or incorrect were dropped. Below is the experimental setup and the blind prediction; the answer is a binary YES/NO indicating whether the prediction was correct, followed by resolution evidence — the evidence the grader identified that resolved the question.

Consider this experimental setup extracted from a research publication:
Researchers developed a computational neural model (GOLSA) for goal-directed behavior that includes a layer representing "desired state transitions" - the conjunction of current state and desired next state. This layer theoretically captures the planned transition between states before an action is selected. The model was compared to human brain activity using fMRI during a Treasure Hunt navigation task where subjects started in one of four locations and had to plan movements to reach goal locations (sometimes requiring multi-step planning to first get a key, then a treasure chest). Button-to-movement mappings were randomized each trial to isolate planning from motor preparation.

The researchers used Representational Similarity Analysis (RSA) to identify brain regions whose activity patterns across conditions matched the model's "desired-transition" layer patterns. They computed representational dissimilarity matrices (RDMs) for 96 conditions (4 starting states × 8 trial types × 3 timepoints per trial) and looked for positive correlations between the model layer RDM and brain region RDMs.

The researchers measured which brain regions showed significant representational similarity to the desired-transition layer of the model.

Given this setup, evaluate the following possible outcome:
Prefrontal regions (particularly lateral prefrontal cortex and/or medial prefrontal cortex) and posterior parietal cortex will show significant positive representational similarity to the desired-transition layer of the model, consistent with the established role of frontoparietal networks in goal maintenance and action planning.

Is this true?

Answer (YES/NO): NO